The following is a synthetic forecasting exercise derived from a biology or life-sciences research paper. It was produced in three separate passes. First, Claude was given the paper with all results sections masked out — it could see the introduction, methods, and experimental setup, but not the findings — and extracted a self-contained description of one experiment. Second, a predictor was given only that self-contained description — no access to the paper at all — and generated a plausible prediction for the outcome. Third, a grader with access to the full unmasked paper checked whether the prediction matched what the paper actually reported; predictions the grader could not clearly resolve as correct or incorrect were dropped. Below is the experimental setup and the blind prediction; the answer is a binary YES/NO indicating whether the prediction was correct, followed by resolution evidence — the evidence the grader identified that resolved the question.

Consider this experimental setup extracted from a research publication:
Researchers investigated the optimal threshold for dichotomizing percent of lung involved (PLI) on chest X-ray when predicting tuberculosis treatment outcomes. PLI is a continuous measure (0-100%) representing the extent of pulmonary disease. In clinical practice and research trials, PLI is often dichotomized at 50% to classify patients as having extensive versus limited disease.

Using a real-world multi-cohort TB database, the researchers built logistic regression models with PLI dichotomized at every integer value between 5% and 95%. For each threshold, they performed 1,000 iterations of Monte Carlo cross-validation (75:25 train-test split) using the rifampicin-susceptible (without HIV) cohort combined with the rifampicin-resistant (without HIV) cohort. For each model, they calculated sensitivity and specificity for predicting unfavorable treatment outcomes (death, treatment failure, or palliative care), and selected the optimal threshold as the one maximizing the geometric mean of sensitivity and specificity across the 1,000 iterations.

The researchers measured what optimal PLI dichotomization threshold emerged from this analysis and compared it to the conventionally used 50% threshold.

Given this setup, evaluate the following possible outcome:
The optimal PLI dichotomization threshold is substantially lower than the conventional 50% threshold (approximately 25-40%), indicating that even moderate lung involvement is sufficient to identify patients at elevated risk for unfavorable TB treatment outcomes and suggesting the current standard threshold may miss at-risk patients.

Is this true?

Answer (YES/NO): YES